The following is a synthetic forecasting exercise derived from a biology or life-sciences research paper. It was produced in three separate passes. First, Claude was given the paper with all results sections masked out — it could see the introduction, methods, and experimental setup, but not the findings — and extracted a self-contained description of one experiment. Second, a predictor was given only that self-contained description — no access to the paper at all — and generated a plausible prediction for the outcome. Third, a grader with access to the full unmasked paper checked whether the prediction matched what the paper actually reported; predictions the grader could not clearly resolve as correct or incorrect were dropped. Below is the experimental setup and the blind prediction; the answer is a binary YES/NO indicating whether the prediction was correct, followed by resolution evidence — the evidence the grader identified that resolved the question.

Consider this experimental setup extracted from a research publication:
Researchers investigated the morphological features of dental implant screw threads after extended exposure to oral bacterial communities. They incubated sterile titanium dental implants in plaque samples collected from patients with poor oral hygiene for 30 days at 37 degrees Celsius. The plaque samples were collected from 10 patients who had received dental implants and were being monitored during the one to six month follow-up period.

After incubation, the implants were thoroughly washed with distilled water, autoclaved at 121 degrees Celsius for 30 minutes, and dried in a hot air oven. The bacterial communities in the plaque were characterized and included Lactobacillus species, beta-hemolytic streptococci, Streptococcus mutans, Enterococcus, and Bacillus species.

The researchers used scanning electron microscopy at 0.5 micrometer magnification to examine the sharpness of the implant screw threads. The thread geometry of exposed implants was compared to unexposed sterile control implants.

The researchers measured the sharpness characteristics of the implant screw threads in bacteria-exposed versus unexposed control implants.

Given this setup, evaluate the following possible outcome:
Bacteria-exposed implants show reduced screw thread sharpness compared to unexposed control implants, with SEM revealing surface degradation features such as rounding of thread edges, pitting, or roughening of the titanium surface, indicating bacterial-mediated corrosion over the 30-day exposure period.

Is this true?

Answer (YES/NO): YES